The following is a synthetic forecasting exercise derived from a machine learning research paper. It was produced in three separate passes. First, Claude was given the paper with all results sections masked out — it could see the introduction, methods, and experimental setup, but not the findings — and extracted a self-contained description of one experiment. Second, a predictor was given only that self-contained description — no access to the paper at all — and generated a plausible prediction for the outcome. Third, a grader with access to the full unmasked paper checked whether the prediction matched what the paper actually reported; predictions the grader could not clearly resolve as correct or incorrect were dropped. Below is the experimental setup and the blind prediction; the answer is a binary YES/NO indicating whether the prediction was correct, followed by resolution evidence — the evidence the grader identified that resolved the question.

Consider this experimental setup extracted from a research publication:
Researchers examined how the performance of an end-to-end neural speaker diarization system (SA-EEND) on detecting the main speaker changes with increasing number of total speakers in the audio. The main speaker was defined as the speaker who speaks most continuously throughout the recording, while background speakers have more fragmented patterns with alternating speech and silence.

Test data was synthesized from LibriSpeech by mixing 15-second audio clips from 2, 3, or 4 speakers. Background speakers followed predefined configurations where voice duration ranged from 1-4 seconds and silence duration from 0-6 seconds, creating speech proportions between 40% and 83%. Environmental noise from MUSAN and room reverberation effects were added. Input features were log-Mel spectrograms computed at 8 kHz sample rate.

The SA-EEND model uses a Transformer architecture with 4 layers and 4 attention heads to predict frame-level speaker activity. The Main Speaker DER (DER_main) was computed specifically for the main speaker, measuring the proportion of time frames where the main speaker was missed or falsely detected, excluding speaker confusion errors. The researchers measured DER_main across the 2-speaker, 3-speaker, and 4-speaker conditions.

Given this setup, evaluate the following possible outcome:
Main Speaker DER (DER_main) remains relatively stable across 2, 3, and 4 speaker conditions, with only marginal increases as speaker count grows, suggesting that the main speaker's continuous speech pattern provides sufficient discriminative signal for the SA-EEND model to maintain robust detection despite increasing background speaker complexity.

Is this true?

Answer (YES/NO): NO